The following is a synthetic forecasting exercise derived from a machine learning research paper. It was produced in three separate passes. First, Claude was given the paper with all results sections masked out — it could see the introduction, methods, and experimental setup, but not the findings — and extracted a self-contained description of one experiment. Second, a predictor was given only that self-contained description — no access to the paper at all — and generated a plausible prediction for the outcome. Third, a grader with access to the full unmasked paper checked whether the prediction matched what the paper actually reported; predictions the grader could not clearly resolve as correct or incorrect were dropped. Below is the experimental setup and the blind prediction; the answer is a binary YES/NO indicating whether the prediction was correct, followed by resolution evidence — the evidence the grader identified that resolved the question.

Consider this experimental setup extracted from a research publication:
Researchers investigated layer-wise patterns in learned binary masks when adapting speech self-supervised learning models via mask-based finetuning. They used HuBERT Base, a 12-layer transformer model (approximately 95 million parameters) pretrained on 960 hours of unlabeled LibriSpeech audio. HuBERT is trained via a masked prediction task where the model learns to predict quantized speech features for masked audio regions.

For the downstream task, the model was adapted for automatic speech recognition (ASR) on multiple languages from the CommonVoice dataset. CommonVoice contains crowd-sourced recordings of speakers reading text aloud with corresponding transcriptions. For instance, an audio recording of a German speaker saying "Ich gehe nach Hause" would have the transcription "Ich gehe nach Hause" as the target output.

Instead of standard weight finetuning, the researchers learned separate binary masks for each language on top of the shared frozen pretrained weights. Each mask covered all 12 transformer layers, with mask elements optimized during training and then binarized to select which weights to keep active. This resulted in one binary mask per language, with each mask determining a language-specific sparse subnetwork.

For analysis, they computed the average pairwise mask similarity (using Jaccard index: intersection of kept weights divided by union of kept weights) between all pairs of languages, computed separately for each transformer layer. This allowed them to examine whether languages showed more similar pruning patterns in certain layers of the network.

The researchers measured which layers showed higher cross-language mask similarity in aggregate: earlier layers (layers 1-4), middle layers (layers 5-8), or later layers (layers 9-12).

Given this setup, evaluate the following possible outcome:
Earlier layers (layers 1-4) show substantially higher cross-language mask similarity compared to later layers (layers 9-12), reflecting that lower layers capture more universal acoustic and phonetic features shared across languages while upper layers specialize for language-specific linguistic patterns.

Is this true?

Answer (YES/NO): YES